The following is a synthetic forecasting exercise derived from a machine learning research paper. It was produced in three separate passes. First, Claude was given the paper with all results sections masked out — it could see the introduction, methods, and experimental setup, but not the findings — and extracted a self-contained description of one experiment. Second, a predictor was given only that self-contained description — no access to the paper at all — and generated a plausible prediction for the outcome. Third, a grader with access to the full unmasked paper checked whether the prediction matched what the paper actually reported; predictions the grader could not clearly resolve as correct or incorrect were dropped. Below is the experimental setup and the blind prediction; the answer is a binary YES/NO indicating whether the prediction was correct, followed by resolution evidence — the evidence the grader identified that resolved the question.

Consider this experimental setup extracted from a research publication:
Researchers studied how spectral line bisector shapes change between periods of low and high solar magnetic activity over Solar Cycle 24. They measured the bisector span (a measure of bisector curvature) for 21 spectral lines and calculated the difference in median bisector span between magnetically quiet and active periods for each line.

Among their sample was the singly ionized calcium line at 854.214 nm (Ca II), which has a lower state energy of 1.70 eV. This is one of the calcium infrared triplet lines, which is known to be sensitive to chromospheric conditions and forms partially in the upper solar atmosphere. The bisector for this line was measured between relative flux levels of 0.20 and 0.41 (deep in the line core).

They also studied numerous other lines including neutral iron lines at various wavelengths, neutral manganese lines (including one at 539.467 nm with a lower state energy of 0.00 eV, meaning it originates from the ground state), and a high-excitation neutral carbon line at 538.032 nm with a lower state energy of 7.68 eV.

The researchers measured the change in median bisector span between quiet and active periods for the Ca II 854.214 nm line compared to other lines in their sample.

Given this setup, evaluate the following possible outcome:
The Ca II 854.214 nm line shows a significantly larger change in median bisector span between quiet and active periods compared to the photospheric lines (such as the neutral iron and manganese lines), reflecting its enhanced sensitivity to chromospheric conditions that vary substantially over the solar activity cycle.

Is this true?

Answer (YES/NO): YES